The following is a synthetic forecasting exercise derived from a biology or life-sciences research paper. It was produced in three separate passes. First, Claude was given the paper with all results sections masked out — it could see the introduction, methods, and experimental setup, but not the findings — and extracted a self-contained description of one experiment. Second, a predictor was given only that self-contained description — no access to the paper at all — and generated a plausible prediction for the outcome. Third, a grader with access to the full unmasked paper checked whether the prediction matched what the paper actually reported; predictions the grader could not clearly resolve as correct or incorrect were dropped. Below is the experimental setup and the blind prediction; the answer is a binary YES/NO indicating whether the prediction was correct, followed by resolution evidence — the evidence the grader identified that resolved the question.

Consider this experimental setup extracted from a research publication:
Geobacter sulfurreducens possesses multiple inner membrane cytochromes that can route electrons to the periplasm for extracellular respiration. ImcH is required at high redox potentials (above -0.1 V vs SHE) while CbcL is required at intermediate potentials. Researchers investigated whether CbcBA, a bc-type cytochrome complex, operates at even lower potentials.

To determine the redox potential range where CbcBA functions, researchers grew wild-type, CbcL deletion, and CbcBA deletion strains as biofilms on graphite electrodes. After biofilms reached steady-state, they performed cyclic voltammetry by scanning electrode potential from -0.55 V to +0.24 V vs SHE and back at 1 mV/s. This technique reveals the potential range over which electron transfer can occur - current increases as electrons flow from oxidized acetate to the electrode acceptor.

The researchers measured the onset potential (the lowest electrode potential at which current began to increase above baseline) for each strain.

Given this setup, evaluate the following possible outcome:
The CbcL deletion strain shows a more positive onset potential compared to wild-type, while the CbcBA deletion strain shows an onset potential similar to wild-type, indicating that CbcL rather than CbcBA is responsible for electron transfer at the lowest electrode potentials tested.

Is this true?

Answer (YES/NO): NO